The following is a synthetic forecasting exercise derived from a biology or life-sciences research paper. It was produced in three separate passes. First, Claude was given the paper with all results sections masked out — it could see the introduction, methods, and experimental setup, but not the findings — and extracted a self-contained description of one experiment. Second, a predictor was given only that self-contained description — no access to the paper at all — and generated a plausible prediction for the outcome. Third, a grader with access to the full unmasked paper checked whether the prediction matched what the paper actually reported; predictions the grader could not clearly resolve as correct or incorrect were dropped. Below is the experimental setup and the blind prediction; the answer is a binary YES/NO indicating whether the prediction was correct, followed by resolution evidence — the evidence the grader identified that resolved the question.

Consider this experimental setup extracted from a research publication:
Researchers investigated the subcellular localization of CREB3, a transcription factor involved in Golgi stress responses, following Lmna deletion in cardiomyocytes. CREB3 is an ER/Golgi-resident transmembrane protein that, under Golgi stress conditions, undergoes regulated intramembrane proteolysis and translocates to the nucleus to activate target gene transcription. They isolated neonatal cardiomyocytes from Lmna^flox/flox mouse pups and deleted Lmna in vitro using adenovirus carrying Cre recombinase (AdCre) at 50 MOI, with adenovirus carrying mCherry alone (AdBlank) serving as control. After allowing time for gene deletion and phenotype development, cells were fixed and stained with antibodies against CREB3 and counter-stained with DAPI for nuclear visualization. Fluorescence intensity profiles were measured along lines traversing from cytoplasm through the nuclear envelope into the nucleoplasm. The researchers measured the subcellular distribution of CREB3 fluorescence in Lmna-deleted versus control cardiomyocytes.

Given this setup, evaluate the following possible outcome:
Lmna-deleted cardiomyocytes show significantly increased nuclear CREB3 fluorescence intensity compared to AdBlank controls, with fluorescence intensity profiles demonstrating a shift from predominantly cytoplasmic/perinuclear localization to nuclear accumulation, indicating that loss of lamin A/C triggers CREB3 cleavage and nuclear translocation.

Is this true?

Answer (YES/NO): NO